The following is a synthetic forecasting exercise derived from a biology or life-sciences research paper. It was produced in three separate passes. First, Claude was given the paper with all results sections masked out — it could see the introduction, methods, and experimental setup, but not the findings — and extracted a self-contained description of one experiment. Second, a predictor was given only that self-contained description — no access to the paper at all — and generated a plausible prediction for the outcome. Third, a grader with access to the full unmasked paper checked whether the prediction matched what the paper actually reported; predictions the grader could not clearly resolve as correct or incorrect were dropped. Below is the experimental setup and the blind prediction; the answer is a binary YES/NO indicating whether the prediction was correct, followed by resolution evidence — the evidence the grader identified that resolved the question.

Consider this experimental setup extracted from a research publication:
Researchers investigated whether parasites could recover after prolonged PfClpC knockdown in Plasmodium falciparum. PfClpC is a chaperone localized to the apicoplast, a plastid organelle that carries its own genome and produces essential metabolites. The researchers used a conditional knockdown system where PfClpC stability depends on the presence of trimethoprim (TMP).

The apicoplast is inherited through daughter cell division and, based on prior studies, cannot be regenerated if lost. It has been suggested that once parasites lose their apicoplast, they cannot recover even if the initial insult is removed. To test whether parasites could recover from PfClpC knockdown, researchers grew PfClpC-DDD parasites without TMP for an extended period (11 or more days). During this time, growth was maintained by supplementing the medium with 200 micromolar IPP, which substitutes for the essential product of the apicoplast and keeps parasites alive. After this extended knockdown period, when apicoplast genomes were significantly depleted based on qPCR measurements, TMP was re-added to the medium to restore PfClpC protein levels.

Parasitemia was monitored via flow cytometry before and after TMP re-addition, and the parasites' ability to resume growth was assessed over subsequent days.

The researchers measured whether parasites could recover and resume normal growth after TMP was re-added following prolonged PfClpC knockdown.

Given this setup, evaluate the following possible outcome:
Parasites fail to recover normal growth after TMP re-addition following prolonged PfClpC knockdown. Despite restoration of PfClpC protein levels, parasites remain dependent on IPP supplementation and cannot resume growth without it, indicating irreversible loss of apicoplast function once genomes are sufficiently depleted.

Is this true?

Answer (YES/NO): YES